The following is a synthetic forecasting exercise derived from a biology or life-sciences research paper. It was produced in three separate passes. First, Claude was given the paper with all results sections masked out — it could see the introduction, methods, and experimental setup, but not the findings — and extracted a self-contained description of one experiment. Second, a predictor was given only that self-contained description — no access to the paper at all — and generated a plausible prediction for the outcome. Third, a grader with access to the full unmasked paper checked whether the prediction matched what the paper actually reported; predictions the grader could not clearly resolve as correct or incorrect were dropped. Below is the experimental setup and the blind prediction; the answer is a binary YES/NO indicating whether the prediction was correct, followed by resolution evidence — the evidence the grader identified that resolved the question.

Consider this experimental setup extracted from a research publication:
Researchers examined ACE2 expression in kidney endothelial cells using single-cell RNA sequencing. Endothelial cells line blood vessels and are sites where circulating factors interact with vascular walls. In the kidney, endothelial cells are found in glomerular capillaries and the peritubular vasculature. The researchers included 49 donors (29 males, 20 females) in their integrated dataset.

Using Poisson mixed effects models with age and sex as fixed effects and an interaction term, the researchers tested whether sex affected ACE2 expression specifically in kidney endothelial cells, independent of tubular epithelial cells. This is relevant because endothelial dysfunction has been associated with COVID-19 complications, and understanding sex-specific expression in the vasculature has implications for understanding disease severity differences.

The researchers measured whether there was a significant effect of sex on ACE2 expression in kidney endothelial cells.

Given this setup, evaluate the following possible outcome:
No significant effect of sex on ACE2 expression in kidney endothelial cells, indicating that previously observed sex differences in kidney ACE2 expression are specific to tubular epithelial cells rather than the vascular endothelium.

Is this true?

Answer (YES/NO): YES